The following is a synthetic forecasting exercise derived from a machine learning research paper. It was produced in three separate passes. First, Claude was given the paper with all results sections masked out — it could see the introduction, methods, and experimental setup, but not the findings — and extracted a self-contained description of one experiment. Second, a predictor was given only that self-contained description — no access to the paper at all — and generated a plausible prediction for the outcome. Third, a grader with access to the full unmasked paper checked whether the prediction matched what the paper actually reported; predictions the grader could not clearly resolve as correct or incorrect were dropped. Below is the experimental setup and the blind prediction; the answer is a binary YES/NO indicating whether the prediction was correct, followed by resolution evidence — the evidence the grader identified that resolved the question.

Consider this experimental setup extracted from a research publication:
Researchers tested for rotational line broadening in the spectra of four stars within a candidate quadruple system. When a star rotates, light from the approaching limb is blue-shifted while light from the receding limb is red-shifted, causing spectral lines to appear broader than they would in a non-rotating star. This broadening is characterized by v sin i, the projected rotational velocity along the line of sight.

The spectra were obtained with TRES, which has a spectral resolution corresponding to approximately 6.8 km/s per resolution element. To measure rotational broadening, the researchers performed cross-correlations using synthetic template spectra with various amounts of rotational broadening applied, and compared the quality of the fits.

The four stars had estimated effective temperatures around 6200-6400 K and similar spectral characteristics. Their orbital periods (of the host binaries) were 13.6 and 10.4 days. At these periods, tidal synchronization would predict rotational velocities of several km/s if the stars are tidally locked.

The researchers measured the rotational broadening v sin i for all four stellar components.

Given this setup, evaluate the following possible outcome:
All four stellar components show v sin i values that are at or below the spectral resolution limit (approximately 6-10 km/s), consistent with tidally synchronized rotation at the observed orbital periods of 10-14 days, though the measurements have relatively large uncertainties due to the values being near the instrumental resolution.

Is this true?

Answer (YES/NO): NO